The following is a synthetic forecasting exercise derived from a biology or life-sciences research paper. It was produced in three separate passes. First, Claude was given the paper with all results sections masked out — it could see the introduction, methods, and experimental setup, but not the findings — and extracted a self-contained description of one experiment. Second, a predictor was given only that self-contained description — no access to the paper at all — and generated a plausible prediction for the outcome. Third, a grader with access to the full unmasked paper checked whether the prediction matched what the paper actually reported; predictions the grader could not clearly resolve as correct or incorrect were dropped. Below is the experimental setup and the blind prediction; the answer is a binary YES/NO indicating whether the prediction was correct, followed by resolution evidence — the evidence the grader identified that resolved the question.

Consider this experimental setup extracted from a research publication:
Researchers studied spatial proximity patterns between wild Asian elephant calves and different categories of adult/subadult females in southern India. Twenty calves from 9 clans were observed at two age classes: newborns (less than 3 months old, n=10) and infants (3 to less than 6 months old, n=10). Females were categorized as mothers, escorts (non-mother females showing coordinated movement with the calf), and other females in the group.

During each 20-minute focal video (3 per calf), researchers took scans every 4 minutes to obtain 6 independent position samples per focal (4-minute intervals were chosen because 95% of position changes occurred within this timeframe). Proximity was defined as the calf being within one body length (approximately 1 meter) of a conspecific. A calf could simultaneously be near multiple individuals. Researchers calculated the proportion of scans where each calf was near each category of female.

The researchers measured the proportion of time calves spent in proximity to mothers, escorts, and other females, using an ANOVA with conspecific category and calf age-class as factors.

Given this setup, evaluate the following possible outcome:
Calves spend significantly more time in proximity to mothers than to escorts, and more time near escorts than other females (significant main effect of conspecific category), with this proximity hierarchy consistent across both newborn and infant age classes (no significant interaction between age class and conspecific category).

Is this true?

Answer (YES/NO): NO